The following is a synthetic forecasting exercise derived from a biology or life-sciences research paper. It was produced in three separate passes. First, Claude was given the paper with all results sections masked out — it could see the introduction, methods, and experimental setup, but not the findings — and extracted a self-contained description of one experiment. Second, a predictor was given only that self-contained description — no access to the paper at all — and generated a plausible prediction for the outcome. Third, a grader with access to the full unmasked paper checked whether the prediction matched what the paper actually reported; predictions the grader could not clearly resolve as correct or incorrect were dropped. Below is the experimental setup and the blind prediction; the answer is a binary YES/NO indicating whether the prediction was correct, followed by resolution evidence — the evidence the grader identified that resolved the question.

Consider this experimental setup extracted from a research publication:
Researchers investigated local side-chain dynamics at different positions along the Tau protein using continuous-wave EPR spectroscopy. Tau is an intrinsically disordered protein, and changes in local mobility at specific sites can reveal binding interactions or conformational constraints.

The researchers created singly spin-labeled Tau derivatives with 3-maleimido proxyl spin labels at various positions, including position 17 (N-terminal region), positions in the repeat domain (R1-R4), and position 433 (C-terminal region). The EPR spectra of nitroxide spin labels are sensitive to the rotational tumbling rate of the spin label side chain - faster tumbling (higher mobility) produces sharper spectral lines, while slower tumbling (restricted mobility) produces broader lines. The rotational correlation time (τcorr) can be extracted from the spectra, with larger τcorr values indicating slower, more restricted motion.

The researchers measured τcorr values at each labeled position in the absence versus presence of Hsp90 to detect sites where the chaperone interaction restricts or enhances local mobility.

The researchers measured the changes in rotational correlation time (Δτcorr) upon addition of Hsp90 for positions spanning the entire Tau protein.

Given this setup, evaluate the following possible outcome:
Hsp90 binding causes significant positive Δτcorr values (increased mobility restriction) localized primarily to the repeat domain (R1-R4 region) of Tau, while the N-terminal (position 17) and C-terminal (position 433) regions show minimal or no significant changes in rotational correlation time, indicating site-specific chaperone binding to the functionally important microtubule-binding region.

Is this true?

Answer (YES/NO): NO